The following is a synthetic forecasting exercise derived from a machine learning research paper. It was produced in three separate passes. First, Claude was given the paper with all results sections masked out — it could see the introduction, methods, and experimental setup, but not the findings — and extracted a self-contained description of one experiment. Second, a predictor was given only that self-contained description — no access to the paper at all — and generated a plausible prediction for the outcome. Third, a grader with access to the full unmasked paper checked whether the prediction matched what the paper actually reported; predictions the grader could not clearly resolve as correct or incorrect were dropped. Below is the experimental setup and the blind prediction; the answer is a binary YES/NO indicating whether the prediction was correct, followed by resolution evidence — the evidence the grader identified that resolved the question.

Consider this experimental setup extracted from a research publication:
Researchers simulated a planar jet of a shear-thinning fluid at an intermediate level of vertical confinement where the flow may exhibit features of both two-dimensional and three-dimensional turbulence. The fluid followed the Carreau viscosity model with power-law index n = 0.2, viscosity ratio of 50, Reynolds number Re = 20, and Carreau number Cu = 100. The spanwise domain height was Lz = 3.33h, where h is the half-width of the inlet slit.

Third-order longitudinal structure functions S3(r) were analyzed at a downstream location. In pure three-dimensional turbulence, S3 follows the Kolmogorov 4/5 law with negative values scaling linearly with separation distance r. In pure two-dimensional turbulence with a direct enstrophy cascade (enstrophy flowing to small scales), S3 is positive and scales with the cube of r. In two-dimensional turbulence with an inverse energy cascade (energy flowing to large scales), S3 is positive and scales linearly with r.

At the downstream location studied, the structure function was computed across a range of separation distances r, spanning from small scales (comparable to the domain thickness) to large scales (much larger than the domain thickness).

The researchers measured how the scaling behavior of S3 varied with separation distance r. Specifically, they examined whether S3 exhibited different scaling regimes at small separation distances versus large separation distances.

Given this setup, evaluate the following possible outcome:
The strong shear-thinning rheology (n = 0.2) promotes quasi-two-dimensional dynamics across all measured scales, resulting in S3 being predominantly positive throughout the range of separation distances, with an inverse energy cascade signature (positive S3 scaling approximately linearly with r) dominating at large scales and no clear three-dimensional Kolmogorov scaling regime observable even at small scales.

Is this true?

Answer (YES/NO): NO